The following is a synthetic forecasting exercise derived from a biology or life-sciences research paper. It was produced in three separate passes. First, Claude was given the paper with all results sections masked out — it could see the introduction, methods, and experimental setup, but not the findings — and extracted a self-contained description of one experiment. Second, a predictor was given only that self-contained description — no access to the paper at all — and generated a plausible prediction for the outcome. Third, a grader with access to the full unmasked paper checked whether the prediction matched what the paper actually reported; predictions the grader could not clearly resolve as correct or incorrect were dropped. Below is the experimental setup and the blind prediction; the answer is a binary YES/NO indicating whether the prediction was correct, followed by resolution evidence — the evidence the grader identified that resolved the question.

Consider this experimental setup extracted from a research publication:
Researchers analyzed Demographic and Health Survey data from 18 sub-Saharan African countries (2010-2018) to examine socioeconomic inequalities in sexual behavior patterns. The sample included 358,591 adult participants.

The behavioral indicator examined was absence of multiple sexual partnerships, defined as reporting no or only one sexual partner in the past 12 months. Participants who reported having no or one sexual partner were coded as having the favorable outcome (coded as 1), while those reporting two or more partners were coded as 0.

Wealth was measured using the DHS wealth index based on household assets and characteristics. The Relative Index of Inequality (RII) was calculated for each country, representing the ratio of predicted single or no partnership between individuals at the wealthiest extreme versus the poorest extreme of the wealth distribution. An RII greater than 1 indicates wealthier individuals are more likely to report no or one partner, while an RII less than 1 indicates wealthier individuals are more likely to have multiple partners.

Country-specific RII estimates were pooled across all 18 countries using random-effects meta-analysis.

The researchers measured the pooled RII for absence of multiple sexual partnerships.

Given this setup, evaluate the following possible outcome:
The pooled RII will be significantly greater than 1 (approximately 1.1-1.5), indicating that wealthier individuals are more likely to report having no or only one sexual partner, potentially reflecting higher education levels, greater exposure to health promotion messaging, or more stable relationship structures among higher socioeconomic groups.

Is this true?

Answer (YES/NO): NO